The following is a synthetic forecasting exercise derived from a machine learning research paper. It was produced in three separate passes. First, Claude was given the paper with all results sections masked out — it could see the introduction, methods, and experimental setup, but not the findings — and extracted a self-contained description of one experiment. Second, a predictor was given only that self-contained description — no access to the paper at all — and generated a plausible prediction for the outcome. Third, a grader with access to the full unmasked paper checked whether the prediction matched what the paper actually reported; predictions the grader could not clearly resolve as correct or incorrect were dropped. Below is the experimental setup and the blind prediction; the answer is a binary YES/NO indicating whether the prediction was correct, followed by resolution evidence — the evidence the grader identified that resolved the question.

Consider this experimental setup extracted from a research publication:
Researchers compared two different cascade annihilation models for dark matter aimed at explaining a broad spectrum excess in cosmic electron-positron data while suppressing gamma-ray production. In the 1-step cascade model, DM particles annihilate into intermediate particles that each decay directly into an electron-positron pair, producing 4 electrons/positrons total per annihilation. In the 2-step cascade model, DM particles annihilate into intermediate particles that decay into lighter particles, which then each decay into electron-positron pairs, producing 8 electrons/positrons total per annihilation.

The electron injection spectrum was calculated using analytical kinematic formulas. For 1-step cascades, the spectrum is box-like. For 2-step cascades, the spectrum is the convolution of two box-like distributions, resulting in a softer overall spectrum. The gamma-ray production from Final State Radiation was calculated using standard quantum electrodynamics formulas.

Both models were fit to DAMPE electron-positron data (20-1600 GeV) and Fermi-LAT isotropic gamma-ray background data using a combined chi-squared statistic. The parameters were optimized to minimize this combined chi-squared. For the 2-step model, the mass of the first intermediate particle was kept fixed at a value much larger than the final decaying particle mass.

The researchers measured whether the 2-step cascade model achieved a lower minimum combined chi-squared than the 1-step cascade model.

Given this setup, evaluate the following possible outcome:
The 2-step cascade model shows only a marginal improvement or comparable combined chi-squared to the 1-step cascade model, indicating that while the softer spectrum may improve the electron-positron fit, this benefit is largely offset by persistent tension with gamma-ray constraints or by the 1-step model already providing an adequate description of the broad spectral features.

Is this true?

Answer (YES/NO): NO